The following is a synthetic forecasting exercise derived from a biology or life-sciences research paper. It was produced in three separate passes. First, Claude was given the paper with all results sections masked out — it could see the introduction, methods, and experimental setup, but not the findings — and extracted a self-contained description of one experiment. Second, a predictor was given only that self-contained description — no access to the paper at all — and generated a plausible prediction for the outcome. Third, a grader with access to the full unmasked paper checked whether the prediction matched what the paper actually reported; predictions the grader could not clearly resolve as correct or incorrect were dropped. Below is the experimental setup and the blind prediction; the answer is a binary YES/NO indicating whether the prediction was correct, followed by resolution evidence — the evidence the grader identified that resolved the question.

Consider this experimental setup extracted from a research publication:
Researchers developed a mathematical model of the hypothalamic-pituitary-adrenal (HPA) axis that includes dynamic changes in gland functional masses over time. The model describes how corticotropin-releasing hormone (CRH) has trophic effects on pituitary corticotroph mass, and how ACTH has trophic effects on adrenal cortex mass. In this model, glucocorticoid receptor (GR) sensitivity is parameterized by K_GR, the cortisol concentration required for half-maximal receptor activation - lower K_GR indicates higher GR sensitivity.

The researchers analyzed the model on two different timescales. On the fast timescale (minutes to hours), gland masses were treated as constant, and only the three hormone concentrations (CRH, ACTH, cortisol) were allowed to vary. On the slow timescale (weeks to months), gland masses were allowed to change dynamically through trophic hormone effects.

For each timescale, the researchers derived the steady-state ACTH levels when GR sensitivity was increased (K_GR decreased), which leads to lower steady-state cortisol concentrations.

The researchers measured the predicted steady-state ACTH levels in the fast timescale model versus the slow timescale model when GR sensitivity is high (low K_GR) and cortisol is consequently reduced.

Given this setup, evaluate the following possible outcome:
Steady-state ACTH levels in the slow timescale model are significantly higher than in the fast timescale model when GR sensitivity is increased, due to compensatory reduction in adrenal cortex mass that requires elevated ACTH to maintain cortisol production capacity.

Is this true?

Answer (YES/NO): NO